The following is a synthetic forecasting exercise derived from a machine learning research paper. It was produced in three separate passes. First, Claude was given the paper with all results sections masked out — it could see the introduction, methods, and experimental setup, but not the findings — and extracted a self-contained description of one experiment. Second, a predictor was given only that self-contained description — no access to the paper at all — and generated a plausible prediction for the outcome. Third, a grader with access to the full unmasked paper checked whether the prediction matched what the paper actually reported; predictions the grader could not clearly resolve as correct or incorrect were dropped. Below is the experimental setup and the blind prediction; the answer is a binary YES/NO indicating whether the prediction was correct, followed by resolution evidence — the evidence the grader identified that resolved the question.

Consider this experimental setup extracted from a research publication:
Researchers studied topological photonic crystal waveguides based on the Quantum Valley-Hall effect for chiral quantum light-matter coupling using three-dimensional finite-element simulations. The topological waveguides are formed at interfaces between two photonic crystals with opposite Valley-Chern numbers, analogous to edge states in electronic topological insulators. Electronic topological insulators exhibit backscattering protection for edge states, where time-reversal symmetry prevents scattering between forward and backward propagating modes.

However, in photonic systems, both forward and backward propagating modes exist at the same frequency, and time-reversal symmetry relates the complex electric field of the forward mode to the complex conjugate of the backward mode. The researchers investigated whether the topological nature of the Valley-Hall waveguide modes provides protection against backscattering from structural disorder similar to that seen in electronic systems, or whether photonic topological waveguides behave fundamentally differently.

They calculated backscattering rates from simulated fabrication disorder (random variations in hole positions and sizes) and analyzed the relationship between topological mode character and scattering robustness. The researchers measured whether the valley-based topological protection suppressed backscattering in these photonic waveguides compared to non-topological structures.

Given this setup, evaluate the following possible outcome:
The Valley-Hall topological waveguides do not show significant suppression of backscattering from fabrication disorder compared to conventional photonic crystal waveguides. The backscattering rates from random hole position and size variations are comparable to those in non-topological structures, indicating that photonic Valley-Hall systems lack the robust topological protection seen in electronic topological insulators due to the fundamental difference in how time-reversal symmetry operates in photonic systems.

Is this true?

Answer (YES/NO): NO